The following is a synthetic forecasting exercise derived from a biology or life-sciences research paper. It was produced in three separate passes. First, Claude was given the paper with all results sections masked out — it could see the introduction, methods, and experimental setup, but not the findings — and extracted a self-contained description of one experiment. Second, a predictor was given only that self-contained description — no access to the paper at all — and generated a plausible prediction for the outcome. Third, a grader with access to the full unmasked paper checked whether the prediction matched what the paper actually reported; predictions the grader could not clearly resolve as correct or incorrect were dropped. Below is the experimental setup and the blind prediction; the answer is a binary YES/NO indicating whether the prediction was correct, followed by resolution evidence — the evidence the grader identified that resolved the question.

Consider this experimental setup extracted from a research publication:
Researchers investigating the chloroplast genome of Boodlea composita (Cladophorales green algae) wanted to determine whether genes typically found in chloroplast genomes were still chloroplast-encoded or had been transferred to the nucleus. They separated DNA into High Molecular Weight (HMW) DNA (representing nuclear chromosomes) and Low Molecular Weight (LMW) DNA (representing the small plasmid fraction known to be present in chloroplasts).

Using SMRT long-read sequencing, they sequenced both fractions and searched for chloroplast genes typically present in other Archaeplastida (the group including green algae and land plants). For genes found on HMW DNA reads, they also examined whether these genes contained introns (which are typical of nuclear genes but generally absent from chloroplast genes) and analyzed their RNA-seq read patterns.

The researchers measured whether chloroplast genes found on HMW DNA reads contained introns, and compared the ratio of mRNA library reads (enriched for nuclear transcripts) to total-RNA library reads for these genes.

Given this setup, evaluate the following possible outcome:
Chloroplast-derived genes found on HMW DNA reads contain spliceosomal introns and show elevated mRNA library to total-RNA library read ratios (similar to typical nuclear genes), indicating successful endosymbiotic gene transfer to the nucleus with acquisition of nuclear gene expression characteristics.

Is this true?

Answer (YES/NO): YES